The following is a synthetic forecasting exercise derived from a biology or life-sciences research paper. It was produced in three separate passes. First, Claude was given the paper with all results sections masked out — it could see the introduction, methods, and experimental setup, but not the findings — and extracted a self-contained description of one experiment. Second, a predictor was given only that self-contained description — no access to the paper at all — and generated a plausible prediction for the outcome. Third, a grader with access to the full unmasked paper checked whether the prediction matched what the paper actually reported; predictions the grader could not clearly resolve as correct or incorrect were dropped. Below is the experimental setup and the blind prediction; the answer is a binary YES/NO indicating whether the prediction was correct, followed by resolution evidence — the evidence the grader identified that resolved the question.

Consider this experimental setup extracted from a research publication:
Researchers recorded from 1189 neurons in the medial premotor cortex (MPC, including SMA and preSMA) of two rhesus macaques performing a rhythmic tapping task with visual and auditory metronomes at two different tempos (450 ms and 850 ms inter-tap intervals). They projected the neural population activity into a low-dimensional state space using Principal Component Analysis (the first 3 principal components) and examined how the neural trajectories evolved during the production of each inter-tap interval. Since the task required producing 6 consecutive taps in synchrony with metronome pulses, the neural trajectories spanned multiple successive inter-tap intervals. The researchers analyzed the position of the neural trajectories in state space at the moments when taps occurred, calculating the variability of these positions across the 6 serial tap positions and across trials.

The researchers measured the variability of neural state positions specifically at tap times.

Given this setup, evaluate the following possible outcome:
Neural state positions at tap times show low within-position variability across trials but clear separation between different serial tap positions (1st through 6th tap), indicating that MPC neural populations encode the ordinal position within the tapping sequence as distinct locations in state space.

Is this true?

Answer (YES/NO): NO